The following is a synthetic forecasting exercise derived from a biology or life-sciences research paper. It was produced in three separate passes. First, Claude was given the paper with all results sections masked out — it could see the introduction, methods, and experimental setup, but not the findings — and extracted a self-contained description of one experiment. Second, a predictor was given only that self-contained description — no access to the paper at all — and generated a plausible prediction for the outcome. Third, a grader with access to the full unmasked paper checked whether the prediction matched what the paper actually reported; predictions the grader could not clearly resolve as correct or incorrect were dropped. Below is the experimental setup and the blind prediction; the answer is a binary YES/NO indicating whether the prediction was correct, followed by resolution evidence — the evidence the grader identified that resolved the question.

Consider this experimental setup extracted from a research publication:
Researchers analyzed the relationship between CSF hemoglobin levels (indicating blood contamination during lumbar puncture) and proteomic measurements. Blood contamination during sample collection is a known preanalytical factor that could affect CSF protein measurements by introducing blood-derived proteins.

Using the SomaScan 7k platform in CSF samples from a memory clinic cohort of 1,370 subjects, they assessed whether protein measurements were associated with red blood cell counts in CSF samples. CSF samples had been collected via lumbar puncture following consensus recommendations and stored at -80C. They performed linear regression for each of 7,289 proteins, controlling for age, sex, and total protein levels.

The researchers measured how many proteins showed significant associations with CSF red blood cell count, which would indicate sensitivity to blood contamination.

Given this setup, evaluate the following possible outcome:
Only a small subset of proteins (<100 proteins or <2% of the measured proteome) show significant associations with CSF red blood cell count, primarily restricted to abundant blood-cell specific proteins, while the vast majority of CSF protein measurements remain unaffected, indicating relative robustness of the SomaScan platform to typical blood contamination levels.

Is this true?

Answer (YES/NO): NO